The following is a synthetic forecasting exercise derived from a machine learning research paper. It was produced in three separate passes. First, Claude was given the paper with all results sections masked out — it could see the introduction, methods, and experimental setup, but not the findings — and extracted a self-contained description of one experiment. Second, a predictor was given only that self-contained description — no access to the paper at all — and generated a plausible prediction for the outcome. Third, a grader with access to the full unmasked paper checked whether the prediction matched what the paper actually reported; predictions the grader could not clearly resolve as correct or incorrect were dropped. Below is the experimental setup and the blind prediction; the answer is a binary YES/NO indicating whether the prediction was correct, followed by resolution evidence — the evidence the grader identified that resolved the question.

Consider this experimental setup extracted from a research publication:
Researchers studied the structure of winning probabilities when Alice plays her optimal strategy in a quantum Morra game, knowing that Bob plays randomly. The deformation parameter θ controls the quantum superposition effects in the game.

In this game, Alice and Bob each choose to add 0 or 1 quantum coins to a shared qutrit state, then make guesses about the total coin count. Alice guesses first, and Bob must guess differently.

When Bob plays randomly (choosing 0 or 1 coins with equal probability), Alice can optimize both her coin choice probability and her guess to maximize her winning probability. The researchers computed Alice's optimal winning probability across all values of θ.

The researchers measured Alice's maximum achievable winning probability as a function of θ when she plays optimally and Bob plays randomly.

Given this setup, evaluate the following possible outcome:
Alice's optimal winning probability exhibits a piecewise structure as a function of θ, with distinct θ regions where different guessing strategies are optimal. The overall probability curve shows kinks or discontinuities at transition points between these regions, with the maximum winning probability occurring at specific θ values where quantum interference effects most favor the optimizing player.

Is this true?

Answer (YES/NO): YES